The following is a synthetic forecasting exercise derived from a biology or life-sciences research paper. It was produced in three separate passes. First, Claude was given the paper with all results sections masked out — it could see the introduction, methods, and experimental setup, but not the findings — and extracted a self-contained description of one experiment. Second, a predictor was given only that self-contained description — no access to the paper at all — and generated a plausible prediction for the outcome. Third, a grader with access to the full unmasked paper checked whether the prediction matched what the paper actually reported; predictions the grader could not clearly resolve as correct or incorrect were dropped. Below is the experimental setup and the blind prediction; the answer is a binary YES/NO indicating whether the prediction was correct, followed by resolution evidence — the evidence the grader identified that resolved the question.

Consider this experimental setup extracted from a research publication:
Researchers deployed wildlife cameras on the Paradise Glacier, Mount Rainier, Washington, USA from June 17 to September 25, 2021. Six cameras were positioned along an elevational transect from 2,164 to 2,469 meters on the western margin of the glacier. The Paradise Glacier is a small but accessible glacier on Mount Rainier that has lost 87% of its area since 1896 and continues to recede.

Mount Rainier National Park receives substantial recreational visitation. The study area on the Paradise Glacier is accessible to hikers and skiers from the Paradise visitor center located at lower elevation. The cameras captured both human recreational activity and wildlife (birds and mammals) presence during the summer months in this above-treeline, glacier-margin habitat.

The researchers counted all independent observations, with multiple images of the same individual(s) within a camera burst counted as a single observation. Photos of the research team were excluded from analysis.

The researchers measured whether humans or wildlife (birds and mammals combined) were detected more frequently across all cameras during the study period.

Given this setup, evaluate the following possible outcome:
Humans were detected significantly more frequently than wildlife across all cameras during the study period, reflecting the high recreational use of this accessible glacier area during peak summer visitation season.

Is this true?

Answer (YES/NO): YES